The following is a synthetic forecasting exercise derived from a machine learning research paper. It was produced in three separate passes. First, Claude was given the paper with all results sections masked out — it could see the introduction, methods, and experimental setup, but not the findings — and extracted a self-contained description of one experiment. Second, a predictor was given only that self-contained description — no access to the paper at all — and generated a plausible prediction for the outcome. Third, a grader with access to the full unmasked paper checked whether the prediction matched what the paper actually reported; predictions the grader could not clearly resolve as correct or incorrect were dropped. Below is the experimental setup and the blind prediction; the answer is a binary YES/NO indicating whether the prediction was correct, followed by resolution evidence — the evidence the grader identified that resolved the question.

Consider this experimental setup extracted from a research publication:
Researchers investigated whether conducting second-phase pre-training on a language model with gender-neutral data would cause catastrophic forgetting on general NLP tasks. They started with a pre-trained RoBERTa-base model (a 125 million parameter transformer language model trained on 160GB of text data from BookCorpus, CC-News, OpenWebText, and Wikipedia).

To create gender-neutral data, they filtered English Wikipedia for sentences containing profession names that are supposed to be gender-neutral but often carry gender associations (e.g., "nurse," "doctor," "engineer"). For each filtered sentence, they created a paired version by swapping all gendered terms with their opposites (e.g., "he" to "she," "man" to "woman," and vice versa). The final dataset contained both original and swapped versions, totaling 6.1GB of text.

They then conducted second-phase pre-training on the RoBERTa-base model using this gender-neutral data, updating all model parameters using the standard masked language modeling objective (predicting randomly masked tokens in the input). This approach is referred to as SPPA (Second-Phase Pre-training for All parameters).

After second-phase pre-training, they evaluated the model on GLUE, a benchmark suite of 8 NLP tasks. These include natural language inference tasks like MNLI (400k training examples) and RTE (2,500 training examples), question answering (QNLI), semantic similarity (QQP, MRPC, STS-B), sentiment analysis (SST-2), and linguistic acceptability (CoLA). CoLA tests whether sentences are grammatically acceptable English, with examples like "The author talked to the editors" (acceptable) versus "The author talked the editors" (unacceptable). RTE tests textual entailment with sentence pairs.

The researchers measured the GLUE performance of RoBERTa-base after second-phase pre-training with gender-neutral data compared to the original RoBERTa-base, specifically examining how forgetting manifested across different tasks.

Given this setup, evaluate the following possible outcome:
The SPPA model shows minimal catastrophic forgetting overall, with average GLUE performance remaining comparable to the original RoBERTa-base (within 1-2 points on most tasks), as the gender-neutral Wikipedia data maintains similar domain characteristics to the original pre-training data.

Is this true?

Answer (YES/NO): NO